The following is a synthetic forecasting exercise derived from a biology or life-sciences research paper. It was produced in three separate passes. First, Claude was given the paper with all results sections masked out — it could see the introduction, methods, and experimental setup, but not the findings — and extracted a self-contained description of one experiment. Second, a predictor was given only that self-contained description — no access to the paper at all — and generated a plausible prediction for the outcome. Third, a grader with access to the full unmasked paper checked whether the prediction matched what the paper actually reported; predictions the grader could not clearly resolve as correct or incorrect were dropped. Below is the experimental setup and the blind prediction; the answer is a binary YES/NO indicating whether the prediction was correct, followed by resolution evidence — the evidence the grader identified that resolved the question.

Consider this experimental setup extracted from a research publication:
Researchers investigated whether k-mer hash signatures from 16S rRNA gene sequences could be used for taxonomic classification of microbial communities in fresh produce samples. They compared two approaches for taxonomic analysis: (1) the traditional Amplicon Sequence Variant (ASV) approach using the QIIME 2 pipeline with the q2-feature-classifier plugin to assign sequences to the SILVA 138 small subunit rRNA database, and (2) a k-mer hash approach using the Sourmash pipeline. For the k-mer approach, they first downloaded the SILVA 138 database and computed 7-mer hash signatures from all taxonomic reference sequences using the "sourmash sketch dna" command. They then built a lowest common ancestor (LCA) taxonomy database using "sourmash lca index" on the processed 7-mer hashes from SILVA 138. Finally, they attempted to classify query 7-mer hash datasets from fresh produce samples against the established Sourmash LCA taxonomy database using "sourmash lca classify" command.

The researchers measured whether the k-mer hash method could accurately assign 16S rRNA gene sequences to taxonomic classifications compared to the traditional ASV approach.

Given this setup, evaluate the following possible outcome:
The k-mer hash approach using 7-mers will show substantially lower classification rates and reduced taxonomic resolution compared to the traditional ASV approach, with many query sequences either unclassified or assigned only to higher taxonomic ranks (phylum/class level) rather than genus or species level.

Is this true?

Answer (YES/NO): NO